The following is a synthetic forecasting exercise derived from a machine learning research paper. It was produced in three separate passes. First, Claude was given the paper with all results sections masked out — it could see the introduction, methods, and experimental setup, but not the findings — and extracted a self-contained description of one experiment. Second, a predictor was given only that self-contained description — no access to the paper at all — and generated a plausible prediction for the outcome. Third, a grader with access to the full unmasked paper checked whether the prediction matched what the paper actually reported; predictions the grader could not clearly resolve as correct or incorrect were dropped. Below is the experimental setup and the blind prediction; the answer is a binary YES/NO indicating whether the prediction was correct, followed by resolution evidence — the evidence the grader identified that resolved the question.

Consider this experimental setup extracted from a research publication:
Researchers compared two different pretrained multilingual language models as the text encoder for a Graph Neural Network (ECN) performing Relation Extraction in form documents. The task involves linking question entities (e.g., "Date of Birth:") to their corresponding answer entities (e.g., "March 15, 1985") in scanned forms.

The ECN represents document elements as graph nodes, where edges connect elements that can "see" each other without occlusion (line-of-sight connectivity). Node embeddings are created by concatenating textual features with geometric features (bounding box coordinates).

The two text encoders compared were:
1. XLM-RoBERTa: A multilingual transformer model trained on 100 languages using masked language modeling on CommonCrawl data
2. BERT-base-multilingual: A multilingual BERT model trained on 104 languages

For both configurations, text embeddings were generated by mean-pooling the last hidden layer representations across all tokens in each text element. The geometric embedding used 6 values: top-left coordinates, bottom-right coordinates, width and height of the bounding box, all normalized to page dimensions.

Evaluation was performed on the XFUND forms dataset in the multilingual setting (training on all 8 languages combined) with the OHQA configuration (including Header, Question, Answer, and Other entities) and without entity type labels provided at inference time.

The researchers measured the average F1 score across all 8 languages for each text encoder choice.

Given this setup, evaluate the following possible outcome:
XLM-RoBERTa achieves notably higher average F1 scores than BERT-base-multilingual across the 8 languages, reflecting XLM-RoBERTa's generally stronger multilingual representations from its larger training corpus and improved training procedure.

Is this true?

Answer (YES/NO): NO